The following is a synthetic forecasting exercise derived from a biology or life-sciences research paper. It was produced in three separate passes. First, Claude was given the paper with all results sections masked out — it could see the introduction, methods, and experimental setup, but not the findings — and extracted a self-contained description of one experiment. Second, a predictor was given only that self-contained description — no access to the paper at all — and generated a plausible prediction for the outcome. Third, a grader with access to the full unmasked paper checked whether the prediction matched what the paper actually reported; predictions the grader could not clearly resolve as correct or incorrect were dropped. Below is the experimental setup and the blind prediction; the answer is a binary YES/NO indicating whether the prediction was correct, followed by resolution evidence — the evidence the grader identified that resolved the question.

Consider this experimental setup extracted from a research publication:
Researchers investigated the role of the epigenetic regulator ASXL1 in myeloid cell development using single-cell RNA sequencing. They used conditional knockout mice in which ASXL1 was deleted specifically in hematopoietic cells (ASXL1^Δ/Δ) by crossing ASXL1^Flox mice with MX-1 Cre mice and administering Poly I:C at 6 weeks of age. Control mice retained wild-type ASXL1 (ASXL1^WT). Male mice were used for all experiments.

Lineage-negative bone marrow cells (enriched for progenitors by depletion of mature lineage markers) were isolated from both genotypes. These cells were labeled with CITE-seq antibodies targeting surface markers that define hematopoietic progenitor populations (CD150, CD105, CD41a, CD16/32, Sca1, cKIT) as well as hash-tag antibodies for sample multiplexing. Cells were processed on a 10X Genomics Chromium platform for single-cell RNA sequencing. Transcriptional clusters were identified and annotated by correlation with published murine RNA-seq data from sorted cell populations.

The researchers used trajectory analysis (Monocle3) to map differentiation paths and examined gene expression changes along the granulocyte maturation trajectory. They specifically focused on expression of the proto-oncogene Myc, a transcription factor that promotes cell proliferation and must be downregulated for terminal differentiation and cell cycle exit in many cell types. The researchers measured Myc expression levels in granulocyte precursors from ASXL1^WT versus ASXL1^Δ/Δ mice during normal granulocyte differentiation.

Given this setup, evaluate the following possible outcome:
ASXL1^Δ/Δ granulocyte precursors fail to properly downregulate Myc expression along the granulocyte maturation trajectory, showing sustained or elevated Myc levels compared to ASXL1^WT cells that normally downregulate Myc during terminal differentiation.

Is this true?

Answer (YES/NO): YES